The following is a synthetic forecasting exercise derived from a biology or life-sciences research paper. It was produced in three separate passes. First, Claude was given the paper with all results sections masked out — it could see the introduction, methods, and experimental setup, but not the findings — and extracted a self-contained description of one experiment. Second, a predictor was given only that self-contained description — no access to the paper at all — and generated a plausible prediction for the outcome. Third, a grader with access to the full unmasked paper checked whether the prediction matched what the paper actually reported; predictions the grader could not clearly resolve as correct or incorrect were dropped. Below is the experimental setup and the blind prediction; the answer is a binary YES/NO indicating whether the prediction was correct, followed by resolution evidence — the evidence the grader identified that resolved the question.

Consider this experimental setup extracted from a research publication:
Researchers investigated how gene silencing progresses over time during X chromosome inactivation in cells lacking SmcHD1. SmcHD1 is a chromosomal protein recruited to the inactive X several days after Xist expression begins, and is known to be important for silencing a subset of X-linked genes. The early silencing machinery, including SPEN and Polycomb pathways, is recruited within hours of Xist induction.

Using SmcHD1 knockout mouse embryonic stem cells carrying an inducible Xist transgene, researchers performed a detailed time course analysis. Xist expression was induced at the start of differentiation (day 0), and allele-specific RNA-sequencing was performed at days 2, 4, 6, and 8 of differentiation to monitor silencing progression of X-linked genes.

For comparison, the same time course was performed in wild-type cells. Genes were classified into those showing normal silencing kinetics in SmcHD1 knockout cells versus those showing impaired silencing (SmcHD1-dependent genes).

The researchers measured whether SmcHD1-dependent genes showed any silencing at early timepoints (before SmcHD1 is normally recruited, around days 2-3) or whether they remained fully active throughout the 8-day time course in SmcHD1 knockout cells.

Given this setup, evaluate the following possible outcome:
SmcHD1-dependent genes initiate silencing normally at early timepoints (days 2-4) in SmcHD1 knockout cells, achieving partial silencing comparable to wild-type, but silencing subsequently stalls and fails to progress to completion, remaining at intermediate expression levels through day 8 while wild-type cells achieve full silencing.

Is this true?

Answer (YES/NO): YES